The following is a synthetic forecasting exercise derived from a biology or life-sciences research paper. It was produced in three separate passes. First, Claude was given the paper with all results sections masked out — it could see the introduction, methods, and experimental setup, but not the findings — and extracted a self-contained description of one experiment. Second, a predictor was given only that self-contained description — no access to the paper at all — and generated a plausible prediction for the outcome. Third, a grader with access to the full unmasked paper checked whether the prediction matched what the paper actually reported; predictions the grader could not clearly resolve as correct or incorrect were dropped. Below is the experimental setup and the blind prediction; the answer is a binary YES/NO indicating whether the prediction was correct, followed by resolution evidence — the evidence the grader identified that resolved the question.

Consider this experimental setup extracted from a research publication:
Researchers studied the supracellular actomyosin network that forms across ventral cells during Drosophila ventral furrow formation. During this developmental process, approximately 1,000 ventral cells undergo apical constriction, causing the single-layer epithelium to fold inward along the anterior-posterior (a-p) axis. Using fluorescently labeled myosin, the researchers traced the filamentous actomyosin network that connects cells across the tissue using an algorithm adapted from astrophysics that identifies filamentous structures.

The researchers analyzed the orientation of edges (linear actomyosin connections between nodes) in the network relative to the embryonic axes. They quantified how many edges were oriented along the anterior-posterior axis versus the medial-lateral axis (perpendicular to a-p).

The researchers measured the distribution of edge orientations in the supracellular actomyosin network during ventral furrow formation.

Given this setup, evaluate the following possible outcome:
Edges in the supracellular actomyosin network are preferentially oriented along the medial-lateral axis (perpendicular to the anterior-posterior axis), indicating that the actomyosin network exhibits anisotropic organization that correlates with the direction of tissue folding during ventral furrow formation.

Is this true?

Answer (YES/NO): NO